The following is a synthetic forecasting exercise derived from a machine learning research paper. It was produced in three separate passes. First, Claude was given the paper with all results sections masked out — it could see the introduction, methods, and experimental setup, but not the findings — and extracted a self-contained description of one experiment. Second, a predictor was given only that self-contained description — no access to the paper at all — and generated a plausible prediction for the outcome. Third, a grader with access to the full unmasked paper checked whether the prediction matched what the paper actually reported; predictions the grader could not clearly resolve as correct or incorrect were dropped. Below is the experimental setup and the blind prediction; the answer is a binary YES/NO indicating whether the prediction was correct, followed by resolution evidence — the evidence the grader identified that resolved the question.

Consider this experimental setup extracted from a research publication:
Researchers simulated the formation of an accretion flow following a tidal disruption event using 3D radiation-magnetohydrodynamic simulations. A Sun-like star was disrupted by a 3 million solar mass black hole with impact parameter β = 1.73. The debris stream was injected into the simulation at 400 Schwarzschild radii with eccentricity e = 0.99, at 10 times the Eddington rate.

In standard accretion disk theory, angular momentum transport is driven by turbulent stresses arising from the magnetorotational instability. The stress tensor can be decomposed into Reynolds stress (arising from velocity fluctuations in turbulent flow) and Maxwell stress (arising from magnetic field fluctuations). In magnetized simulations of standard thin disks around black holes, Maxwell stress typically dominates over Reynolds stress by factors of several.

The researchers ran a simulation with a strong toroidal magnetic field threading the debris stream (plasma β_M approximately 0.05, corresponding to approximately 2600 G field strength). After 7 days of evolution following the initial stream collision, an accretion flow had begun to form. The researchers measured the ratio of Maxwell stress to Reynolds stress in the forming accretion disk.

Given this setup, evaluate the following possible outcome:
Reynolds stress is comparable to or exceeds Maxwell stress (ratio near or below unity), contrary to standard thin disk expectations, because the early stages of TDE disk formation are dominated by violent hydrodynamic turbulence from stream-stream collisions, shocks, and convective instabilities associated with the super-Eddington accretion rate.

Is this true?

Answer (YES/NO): YES